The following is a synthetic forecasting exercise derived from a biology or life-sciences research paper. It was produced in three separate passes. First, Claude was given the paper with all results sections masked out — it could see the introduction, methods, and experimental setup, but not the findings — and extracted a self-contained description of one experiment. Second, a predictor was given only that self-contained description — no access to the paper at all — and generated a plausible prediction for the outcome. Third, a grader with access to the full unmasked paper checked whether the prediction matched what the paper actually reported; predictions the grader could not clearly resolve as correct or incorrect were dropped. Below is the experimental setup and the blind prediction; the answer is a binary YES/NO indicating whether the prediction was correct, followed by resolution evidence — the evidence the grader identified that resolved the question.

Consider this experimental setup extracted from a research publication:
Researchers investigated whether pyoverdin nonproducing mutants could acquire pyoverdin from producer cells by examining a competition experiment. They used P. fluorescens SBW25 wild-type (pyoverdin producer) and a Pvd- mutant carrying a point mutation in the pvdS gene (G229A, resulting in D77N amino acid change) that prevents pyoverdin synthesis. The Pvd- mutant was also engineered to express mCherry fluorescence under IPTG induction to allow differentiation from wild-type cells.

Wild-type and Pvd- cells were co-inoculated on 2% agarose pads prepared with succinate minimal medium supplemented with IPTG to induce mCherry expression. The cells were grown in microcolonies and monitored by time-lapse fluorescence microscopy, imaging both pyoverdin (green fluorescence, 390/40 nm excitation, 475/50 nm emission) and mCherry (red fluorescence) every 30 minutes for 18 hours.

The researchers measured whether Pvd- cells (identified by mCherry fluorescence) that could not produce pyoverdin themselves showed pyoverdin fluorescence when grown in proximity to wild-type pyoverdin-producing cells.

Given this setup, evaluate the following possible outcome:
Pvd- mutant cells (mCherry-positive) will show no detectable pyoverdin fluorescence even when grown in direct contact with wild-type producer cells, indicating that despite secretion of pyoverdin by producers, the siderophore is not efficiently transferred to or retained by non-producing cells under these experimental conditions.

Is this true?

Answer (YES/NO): NO